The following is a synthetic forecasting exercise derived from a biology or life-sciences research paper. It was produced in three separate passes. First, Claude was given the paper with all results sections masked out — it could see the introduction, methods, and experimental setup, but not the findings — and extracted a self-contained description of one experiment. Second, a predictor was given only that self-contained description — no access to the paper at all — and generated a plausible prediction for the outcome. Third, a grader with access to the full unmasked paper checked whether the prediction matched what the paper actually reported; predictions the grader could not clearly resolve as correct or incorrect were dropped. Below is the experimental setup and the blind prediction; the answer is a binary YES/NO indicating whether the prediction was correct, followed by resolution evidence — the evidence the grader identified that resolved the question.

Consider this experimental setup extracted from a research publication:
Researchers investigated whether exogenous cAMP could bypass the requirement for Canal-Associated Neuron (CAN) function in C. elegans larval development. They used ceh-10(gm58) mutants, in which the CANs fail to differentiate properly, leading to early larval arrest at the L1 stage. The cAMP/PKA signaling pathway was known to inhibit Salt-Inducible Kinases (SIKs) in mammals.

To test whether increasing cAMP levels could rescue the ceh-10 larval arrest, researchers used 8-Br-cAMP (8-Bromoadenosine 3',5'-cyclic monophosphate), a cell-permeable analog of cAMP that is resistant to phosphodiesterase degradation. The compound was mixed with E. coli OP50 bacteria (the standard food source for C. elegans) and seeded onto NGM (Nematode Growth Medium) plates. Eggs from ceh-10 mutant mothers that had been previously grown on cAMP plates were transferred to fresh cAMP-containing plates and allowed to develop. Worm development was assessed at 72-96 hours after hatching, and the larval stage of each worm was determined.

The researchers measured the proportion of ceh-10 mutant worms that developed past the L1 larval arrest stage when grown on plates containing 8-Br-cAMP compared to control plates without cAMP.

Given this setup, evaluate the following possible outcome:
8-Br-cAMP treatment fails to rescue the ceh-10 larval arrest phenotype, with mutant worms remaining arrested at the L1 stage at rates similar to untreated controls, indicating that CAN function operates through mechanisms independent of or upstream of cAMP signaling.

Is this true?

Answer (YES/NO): NO